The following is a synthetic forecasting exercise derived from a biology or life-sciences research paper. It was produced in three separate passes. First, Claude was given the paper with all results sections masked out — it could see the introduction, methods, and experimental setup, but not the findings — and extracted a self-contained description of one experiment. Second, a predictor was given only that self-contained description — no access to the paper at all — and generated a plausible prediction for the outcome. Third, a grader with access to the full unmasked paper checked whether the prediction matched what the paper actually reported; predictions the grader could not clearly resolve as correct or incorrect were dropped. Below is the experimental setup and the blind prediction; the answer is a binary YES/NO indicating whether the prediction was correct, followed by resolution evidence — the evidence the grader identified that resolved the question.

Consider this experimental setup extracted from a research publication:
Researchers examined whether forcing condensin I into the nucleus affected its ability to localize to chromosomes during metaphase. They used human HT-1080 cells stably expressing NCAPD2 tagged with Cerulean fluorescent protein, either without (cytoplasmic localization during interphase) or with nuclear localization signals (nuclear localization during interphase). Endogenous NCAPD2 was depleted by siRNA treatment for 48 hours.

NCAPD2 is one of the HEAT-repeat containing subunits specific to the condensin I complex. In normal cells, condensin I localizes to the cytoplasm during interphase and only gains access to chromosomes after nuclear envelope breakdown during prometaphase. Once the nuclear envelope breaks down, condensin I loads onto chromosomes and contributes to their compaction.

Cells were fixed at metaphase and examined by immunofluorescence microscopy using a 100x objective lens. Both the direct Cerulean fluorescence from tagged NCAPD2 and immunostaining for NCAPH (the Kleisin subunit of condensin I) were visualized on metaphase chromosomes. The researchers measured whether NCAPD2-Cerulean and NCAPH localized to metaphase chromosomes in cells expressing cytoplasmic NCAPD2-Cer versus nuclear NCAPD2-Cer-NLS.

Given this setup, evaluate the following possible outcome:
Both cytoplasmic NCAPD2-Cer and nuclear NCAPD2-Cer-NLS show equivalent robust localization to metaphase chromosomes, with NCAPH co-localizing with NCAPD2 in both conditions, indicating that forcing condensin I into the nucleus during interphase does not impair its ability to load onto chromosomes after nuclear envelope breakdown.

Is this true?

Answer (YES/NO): YES